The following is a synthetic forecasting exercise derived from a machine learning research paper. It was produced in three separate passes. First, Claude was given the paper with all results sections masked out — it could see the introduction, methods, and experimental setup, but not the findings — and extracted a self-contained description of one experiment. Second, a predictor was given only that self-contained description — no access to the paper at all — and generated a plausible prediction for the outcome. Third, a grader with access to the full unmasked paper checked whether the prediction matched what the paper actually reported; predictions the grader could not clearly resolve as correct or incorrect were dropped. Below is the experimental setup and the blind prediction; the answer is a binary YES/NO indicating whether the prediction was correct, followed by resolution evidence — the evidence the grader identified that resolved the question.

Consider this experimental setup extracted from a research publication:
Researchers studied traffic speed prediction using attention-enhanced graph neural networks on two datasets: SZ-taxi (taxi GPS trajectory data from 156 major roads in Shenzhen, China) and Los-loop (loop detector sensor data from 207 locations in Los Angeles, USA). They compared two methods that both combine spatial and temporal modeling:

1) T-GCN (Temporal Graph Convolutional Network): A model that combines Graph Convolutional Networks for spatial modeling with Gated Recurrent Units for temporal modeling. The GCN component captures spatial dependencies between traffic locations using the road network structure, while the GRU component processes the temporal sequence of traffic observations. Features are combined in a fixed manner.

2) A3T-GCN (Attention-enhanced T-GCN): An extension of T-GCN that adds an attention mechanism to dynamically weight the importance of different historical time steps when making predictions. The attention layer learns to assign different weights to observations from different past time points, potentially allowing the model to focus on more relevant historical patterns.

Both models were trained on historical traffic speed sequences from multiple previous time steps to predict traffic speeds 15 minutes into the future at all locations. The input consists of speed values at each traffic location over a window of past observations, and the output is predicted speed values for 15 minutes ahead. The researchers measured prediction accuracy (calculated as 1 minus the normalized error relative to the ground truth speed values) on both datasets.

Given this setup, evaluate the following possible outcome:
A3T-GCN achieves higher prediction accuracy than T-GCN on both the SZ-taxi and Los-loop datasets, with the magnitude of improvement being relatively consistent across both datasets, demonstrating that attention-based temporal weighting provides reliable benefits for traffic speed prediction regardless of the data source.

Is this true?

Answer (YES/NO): NO